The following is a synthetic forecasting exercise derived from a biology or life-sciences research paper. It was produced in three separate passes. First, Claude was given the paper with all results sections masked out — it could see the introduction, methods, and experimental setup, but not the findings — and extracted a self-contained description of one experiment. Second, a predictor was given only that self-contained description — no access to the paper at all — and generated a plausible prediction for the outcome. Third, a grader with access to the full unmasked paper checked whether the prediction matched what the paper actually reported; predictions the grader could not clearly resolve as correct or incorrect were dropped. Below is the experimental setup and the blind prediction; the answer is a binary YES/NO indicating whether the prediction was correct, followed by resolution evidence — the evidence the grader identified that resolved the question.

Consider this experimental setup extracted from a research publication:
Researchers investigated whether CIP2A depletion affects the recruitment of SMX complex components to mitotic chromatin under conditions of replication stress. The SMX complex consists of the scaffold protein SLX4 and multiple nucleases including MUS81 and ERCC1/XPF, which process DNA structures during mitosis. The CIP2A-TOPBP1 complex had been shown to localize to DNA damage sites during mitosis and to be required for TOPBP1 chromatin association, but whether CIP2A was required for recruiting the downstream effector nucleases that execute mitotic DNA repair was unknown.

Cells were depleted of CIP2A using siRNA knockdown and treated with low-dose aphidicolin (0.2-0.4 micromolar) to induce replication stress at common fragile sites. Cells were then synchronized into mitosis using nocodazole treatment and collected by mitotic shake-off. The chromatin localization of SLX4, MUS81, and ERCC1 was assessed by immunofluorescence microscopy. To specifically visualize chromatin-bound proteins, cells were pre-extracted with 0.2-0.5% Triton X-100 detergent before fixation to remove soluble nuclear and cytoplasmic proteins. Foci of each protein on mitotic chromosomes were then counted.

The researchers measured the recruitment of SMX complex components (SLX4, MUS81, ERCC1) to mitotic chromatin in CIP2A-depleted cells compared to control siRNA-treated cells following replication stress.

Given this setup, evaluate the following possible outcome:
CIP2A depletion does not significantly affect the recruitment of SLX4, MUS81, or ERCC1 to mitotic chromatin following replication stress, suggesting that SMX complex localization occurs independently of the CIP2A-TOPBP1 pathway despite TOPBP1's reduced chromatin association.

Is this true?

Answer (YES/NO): NO